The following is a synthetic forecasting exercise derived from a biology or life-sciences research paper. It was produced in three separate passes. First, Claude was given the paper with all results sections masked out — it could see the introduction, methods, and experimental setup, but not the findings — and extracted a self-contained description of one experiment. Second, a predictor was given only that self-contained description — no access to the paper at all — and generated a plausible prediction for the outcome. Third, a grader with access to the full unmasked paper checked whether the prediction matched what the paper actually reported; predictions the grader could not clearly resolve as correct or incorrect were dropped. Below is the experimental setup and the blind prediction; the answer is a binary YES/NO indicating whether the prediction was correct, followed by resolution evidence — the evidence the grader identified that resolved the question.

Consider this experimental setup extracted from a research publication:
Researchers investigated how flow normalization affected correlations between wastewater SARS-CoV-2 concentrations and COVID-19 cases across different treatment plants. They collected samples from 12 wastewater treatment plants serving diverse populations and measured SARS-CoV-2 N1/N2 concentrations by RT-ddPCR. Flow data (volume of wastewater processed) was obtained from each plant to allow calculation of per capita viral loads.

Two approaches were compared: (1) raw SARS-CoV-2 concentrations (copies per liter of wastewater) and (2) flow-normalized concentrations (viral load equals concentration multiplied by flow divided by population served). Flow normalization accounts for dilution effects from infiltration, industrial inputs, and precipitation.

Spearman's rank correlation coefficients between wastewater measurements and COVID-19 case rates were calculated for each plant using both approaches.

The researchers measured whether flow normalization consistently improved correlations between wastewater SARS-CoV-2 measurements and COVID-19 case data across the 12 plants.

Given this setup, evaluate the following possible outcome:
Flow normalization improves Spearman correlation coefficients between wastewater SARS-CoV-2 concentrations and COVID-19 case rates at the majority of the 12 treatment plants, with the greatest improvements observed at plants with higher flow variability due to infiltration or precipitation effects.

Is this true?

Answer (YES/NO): NO